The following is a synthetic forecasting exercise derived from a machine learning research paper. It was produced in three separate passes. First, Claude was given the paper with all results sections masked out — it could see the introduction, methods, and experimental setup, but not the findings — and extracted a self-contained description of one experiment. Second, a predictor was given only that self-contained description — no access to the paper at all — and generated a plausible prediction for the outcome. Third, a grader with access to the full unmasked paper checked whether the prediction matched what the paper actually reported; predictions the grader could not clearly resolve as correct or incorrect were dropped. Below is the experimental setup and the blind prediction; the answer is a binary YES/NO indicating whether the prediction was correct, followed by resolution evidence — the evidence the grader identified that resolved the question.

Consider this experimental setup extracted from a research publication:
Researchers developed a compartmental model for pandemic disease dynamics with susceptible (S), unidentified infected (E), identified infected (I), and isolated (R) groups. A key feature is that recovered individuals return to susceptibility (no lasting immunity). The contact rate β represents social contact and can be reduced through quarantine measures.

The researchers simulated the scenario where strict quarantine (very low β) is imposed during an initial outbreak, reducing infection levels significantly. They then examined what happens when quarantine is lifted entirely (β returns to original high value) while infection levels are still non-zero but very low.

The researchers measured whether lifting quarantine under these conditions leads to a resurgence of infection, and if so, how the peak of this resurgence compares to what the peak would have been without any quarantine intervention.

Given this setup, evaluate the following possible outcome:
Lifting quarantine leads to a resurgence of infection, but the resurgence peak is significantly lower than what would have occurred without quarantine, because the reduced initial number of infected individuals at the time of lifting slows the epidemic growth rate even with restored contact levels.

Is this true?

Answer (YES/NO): NO